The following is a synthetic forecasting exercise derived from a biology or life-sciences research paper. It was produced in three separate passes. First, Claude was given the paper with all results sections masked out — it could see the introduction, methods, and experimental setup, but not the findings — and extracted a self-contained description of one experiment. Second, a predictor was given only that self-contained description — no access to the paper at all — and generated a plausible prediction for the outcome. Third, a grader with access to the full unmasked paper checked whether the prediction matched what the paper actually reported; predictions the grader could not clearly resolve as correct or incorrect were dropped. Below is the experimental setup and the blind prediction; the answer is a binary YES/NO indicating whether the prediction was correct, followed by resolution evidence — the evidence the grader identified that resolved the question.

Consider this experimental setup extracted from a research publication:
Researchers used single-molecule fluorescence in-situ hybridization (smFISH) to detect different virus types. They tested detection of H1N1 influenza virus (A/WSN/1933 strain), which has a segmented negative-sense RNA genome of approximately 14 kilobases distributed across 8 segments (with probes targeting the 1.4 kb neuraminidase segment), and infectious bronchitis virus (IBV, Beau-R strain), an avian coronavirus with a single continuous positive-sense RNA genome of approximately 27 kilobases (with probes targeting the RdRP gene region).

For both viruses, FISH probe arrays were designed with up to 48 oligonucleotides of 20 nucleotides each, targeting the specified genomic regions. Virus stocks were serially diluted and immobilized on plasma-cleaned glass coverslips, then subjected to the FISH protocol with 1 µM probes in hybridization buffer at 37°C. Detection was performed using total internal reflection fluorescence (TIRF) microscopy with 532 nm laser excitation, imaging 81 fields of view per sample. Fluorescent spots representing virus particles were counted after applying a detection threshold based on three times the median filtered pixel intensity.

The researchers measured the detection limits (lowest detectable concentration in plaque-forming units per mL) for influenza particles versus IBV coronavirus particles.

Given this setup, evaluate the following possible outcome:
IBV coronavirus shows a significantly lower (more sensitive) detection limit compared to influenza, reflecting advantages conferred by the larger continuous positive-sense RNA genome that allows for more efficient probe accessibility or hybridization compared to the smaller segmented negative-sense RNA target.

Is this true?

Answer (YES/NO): NO